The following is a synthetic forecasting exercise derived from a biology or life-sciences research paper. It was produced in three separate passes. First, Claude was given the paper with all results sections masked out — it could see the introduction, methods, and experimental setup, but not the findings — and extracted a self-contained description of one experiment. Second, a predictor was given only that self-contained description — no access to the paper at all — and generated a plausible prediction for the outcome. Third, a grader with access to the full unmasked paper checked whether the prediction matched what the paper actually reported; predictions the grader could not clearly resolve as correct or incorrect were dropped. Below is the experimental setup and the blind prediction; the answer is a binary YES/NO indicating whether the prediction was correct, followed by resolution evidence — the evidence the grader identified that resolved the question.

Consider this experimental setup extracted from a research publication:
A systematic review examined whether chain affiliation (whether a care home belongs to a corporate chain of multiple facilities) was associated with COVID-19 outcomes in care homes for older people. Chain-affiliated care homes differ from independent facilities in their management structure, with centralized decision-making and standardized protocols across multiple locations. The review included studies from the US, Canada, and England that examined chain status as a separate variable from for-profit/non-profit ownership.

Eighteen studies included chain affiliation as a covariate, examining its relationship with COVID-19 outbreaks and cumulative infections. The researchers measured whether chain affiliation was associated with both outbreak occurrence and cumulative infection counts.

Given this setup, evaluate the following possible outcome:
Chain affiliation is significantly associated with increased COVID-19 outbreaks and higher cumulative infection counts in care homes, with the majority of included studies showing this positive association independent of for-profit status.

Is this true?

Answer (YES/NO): NO